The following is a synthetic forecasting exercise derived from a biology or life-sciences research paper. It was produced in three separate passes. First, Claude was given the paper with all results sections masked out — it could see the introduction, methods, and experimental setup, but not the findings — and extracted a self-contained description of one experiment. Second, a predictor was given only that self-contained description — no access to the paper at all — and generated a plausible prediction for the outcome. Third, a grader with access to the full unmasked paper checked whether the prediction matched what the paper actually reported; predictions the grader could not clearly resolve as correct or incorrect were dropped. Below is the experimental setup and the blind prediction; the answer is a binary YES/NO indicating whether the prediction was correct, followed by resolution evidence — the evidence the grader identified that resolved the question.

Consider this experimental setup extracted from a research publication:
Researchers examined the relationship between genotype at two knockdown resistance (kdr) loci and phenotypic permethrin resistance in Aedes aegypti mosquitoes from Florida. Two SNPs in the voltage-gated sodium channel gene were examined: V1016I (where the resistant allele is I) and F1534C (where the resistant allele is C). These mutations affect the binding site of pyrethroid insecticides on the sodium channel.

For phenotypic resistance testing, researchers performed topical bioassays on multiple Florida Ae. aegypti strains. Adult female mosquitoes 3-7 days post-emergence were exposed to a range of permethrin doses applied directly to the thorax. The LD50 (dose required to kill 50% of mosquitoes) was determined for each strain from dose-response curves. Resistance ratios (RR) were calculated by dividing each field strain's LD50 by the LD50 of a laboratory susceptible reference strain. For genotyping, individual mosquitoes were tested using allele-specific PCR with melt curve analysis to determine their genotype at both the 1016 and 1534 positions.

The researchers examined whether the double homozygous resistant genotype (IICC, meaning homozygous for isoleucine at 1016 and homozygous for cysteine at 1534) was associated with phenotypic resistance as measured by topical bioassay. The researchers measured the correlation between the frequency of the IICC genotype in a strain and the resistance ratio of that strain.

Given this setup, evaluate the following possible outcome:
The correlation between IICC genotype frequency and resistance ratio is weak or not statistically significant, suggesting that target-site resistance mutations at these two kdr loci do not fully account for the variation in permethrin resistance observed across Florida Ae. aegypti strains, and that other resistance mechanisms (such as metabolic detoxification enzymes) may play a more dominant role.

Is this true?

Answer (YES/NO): NO